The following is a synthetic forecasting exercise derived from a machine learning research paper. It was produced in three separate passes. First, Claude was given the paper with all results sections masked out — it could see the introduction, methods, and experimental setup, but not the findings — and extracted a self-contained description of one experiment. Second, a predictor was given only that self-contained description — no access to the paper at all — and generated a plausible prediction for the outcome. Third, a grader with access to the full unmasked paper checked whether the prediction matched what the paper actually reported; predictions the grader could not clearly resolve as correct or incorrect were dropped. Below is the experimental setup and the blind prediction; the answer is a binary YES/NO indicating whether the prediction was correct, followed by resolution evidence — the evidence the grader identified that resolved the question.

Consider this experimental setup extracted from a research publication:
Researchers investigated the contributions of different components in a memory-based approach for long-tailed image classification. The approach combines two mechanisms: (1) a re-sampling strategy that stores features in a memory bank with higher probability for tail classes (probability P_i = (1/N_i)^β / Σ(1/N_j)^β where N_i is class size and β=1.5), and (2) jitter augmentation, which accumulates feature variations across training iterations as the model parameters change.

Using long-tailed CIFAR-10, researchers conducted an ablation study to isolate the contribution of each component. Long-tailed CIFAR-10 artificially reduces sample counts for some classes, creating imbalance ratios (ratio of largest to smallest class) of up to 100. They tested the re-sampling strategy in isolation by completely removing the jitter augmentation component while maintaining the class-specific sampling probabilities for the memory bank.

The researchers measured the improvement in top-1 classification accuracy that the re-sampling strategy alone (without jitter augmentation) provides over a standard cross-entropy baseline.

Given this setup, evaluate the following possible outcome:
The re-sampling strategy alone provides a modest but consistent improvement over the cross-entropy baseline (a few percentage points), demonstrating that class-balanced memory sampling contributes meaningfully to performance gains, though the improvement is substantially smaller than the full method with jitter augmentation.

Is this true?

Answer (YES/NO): YES